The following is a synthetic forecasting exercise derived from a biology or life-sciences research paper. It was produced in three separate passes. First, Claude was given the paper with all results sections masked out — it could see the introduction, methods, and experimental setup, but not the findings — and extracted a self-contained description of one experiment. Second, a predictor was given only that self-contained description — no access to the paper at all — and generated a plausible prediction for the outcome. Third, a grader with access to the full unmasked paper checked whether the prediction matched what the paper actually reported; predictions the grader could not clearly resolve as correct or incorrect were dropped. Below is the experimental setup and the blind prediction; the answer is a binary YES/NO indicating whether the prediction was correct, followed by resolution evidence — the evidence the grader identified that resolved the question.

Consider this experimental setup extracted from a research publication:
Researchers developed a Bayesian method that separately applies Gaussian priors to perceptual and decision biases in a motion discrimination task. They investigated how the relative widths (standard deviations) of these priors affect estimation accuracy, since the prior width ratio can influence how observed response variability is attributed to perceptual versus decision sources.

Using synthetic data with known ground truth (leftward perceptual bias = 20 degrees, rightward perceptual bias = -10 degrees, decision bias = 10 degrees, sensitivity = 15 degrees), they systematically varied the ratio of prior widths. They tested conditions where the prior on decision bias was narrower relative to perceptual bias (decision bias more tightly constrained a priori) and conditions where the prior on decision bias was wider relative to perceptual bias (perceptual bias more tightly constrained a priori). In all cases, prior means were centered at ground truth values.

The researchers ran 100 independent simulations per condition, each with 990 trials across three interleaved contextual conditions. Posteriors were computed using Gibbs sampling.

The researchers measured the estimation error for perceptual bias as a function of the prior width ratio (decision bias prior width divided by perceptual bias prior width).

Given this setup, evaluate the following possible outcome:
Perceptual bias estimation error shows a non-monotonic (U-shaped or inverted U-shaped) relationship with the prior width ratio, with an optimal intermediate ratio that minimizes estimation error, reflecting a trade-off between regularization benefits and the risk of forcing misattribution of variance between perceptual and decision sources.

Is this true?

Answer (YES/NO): NO